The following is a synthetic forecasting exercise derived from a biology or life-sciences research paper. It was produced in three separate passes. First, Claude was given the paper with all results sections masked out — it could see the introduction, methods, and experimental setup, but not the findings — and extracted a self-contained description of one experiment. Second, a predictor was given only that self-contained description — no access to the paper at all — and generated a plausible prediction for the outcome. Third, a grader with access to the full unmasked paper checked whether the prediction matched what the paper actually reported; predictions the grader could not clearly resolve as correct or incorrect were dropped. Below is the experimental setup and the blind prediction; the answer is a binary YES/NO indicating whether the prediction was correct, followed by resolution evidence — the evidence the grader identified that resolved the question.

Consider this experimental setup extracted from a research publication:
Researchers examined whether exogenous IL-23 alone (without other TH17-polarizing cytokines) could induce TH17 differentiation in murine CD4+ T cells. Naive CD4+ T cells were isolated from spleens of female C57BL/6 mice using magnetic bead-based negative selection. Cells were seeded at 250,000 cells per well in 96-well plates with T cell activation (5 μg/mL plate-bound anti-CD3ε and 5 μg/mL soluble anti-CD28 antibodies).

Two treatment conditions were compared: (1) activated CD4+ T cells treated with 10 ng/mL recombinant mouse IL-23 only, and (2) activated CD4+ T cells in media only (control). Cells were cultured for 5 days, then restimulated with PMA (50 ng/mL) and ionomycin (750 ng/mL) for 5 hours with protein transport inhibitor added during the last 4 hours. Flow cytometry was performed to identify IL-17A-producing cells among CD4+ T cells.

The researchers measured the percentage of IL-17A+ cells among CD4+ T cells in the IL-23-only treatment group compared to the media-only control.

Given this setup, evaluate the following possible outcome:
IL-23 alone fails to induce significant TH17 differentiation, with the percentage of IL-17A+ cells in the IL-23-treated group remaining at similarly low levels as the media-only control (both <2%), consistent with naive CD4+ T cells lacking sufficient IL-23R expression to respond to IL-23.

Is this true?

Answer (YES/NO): YES